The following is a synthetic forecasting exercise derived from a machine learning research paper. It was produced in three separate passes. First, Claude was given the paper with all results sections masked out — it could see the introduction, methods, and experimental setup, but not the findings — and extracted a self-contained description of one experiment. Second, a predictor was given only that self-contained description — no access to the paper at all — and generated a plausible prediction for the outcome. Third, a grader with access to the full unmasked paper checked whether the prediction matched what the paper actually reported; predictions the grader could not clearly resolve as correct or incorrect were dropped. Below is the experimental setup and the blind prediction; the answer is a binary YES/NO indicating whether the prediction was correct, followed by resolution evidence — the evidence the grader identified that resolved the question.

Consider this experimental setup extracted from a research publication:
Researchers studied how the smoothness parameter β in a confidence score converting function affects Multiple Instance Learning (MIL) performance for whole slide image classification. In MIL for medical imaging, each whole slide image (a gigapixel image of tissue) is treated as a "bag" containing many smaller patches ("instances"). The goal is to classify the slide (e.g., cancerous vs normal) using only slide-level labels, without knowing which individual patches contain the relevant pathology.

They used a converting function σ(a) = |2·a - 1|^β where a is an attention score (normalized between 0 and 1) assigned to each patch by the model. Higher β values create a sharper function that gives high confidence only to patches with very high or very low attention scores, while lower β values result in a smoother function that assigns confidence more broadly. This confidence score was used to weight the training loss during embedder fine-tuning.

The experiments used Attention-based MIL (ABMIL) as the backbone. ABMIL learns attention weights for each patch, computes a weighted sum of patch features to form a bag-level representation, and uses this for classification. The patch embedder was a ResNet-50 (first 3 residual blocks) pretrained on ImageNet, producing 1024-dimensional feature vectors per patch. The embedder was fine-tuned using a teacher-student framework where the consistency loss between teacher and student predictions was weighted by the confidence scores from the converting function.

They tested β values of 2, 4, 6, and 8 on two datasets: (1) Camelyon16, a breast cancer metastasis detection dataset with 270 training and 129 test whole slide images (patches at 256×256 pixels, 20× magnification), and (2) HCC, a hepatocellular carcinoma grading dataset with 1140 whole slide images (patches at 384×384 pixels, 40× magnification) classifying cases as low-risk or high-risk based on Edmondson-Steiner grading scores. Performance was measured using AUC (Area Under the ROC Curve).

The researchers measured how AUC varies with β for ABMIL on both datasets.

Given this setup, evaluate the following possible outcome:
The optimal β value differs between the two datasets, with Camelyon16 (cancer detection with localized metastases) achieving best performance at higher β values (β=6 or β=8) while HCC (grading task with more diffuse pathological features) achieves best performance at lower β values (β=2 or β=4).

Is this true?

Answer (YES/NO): NO